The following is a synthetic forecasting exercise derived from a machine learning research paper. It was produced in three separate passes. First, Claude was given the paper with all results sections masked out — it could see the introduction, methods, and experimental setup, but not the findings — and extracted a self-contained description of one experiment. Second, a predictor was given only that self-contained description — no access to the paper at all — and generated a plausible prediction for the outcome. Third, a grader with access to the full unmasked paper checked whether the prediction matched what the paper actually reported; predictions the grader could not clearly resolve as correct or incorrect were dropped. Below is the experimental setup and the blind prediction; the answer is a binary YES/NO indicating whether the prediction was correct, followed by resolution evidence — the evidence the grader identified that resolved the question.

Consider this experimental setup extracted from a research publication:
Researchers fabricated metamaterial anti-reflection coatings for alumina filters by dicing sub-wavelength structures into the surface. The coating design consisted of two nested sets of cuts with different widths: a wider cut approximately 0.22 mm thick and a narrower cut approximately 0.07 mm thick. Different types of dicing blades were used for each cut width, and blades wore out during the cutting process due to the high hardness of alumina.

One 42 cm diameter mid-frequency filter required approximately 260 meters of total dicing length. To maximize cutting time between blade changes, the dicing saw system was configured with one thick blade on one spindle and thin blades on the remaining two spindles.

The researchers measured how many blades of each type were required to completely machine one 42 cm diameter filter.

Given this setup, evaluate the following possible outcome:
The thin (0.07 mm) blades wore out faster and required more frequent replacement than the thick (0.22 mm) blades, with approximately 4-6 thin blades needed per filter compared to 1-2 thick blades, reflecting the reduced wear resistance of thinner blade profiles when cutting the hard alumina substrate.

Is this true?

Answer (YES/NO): NO